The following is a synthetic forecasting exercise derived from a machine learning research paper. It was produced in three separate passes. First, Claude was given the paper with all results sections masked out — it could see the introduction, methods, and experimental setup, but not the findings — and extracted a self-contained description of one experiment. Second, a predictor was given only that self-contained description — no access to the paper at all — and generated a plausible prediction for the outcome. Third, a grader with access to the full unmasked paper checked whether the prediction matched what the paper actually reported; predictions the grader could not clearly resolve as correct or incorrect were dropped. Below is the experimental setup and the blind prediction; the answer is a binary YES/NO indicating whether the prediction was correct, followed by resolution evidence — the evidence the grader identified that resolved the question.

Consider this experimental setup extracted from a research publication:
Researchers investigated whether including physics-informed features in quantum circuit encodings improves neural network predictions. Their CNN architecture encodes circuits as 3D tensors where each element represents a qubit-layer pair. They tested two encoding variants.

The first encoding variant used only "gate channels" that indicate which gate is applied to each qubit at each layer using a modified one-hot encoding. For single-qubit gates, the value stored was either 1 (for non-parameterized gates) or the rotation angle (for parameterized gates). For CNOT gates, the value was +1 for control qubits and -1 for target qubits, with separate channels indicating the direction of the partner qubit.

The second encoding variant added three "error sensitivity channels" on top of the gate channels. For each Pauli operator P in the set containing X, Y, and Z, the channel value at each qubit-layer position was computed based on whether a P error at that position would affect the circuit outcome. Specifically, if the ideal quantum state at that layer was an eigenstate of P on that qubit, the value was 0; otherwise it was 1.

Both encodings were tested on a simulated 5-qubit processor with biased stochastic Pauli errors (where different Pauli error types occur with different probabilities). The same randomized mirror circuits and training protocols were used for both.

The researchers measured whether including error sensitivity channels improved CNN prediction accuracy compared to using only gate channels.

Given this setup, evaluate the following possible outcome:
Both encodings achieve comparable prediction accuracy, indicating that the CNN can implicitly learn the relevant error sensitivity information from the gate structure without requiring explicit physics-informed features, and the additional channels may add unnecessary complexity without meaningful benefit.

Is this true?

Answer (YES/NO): NO